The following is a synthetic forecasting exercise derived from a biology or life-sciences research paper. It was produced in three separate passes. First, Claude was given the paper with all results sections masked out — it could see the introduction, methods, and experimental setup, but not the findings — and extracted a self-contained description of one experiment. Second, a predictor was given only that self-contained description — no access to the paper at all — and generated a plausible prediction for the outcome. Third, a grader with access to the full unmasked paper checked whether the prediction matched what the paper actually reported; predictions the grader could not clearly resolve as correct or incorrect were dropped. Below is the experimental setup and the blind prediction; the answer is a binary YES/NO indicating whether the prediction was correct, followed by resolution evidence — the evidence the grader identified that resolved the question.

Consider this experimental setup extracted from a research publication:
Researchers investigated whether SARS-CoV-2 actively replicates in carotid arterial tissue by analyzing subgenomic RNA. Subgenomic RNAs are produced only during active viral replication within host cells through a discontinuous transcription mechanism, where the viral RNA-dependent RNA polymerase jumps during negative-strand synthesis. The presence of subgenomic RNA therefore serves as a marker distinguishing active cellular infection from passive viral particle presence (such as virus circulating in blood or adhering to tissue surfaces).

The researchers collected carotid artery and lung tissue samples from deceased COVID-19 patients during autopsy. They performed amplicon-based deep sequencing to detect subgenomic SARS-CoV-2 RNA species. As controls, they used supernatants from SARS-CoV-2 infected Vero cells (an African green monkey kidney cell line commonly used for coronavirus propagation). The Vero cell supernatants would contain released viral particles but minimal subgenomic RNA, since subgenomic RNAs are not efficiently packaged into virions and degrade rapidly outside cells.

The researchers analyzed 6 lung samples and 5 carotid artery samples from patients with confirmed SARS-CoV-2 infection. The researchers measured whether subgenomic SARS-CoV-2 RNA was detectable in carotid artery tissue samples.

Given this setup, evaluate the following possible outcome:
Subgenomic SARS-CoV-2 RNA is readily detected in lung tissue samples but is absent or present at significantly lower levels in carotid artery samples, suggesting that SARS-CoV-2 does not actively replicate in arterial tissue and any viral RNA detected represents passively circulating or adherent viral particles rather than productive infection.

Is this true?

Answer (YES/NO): NO